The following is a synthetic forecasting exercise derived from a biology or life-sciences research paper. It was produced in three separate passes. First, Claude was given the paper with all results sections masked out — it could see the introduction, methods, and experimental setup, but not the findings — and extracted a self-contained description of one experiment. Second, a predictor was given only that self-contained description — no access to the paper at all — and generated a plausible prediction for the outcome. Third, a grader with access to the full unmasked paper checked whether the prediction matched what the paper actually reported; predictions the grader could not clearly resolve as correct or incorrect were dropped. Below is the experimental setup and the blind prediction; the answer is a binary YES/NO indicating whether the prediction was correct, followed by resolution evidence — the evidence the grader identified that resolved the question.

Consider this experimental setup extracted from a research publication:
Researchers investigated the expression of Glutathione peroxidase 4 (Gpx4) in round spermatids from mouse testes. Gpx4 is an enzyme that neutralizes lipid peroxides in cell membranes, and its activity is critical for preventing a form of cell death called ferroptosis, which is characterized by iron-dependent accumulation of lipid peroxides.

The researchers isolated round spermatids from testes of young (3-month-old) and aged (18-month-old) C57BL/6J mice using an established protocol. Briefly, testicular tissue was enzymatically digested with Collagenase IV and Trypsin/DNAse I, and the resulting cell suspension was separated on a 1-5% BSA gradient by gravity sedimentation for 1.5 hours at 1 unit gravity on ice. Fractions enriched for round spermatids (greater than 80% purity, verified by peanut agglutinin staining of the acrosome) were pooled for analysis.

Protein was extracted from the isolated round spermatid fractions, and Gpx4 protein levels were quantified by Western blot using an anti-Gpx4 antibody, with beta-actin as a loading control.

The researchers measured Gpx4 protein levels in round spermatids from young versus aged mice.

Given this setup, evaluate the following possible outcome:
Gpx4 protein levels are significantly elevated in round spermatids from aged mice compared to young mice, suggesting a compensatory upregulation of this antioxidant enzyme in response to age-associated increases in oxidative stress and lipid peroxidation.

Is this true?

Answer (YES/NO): NO